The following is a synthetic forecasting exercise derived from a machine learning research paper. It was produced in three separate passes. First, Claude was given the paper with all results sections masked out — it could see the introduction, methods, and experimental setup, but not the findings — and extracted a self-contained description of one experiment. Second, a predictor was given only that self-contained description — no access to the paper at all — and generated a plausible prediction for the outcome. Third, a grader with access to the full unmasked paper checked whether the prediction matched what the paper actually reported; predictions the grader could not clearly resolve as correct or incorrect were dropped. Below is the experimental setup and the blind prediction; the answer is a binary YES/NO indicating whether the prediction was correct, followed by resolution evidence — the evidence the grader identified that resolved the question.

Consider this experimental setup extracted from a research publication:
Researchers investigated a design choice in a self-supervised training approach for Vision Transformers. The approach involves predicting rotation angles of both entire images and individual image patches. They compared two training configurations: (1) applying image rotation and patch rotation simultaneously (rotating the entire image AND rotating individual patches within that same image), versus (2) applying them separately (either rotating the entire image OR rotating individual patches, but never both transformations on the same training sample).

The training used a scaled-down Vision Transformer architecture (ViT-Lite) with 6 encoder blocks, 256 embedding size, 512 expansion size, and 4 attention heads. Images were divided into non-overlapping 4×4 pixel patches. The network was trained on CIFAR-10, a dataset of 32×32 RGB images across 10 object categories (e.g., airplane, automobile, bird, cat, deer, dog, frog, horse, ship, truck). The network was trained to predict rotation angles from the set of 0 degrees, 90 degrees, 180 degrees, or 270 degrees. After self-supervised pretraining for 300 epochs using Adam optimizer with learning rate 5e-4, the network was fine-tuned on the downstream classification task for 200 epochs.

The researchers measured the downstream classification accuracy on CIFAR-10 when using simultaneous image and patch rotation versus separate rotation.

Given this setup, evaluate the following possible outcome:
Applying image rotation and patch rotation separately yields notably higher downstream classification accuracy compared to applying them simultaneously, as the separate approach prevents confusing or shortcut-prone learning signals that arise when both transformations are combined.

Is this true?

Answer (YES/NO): YES